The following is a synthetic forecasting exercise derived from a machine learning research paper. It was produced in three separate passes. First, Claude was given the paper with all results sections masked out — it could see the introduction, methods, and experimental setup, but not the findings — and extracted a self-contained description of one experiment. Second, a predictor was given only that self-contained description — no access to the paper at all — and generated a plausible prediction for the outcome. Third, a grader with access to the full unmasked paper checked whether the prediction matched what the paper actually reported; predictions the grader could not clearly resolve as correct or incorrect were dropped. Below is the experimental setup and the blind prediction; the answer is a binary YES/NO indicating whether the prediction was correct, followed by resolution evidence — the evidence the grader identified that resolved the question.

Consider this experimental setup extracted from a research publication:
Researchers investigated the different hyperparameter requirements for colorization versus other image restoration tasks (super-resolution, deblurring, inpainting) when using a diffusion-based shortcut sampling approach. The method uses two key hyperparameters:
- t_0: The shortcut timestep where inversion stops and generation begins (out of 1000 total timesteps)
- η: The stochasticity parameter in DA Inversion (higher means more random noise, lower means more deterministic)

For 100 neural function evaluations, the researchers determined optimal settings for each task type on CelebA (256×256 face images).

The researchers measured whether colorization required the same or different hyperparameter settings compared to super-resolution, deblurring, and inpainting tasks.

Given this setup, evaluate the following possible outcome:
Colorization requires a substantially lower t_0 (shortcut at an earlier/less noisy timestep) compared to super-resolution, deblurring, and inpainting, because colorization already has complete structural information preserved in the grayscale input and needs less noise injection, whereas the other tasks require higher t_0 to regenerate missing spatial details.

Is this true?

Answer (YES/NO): NO